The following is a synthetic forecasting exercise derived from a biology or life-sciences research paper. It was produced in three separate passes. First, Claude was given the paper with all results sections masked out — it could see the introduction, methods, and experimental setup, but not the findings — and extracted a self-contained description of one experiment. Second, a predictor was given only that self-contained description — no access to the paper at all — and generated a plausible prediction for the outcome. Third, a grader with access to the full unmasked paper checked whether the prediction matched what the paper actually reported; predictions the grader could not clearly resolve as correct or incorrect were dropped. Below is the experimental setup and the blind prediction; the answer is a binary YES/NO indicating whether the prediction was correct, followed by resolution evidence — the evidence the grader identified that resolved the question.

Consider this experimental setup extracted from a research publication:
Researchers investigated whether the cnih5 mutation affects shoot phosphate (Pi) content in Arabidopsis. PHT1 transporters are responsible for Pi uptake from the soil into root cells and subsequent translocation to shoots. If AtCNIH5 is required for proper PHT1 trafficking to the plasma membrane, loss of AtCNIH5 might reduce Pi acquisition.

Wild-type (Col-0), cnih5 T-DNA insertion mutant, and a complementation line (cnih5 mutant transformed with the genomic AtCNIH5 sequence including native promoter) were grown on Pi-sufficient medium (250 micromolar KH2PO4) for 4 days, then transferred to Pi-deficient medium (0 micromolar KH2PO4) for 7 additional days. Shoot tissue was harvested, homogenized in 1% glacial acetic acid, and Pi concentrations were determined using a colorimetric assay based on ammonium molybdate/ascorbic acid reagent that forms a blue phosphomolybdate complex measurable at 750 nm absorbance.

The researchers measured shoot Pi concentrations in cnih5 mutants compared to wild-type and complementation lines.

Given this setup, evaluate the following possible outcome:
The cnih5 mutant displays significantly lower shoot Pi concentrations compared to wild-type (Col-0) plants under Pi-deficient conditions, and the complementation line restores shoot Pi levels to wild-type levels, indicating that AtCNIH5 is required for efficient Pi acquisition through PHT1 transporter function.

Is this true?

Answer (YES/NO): NO